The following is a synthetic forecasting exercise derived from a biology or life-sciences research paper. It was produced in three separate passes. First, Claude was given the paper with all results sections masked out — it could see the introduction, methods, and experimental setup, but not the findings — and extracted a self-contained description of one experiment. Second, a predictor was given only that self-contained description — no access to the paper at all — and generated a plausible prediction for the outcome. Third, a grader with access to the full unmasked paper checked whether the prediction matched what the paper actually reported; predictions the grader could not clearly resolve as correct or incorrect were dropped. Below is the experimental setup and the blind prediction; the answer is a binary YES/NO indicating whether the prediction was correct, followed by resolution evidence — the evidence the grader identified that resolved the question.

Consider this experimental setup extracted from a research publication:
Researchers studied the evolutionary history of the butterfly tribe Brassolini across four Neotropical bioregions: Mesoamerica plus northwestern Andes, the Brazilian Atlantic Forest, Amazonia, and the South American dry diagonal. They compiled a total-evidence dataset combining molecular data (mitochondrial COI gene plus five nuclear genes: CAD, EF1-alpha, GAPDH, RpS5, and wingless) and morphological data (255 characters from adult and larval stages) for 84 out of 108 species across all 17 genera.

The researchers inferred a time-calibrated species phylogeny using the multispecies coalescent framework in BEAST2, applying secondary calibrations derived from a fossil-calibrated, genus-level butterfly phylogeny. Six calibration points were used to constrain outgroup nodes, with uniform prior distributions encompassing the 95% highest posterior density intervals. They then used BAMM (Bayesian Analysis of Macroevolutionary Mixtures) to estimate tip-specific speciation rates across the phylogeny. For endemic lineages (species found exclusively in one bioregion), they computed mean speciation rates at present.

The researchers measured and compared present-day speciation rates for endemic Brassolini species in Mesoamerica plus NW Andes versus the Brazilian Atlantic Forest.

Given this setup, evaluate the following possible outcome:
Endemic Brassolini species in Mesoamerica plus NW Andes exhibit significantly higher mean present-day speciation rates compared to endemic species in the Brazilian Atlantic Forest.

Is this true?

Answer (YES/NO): YES